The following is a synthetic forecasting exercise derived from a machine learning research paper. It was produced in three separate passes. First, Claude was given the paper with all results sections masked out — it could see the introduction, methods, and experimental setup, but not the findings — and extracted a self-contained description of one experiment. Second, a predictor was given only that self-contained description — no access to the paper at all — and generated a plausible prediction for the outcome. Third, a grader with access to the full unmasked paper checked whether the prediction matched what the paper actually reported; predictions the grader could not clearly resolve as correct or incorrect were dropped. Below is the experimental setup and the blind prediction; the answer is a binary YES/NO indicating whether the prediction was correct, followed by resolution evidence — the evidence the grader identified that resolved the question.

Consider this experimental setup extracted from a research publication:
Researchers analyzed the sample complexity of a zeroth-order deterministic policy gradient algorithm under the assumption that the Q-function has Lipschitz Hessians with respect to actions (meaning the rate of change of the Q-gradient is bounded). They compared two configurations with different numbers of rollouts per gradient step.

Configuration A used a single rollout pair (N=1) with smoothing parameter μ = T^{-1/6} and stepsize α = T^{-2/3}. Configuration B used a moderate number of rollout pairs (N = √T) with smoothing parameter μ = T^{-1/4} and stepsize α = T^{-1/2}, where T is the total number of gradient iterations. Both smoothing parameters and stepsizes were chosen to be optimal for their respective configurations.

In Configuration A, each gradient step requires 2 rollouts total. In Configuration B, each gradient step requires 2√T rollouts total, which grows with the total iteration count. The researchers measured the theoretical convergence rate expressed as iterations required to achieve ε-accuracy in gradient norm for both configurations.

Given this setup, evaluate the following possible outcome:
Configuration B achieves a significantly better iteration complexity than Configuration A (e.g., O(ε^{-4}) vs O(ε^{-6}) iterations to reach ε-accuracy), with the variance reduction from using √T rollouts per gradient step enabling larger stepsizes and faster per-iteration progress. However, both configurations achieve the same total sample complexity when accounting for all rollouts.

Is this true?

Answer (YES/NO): NO